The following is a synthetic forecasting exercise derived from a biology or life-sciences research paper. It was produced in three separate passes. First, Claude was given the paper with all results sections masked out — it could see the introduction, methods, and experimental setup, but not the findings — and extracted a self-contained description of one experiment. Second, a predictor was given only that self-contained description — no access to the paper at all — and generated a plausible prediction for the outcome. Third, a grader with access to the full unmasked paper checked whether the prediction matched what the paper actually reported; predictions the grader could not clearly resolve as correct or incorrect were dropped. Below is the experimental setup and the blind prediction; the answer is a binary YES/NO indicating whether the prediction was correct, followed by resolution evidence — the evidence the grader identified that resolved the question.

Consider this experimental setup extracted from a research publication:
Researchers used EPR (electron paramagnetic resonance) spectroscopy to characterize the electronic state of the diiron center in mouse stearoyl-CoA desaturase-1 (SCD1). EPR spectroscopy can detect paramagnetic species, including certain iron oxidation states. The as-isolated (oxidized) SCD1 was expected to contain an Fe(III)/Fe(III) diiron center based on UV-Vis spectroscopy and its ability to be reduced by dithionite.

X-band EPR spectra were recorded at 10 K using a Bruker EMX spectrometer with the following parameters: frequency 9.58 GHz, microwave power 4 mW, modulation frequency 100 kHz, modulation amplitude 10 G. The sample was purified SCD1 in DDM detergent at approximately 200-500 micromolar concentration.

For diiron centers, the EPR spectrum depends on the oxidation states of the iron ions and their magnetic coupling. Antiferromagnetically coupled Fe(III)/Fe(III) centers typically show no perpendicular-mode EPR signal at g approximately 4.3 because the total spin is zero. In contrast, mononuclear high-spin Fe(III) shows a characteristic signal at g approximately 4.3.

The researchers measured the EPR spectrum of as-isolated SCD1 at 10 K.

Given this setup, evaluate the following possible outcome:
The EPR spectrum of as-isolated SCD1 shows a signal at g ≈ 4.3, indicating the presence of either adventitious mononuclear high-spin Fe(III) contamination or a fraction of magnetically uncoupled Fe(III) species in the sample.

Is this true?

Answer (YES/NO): NO